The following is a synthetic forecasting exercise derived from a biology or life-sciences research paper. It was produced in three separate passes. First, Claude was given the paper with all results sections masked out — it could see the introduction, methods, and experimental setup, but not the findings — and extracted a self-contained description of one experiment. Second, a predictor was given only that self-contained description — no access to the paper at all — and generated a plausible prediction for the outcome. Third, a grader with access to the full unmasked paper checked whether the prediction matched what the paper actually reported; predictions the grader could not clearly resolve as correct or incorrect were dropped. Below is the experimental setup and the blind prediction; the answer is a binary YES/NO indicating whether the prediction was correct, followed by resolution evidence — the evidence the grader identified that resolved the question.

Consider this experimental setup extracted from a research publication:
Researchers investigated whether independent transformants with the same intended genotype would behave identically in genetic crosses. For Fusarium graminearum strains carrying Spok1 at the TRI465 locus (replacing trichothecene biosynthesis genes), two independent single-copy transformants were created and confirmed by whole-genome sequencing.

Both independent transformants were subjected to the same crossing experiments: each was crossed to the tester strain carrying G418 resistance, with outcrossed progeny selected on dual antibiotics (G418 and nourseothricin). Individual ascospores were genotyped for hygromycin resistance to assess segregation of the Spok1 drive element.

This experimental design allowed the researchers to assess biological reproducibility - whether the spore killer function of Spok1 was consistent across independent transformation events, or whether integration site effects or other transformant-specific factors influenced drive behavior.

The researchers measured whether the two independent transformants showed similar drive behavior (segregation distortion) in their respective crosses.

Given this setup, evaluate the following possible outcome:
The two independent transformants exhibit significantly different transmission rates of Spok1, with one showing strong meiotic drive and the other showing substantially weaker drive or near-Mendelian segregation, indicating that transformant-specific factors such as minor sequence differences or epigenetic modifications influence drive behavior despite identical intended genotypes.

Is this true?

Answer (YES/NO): NO